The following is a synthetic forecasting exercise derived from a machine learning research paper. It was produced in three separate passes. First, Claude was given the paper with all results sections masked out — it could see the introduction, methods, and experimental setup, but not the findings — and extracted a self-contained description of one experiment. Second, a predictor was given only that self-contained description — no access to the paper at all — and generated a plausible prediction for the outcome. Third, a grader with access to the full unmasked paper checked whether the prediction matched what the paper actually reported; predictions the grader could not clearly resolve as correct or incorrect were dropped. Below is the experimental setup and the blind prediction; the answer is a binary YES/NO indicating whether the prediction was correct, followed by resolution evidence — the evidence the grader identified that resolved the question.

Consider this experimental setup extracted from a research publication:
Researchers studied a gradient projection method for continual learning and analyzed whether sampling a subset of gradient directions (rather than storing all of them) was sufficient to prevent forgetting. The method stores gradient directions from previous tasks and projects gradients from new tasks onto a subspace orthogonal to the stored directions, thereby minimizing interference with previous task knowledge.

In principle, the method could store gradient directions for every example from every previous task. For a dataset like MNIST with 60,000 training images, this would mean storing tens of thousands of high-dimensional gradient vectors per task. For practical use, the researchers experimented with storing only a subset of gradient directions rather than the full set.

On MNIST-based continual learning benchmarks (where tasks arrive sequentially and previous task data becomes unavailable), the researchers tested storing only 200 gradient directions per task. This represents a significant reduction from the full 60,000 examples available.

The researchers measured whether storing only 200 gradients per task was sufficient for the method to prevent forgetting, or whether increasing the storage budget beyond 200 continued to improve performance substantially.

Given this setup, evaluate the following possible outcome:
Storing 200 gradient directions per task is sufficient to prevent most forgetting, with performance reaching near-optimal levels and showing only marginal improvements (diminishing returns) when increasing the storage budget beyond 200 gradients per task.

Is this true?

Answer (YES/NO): YES